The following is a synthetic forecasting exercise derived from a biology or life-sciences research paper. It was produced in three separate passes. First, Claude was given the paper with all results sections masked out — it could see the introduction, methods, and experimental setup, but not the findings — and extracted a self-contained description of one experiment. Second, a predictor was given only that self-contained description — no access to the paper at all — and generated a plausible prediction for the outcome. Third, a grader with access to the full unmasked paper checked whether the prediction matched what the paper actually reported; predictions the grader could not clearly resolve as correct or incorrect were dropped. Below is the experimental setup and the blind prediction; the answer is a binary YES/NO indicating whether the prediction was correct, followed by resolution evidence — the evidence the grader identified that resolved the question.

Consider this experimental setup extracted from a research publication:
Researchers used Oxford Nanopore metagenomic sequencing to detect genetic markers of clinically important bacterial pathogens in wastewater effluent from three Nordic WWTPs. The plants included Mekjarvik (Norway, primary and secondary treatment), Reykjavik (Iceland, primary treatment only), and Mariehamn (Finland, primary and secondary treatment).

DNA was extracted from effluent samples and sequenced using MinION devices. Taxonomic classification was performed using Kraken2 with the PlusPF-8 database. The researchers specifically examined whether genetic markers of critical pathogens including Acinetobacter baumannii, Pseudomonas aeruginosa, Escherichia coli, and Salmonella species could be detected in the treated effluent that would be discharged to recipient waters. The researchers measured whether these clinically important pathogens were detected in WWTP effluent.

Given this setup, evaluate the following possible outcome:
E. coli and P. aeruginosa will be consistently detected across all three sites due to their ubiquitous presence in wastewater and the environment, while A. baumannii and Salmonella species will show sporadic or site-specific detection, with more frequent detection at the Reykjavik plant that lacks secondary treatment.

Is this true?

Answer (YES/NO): NO